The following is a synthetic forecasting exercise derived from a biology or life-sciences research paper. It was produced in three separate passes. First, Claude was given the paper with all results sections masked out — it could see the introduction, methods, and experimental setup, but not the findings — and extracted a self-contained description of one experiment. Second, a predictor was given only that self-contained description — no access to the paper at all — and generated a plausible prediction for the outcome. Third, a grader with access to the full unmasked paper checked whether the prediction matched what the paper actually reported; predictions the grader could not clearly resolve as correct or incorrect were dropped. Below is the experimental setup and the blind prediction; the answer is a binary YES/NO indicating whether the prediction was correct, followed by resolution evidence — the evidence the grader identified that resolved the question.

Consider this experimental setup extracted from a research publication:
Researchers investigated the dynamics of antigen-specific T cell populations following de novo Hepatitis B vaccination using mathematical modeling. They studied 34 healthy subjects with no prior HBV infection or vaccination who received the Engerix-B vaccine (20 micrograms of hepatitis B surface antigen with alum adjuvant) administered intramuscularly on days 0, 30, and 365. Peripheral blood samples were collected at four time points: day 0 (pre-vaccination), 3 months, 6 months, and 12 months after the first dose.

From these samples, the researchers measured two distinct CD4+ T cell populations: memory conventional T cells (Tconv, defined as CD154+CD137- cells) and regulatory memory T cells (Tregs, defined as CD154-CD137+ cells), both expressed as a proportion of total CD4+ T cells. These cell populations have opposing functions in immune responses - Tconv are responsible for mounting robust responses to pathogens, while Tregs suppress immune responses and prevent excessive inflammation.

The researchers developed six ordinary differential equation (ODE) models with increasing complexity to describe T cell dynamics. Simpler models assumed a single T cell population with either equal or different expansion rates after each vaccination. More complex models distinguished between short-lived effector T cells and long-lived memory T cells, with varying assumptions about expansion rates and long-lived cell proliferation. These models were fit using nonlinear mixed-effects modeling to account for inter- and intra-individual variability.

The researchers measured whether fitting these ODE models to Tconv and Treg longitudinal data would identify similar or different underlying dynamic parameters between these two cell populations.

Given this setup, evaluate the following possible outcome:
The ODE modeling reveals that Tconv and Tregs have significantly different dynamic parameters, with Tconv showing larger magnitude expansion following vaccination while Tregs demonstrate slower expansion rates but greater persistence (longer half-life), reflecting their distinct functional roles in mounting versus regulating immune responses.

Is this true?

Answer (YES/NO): NO